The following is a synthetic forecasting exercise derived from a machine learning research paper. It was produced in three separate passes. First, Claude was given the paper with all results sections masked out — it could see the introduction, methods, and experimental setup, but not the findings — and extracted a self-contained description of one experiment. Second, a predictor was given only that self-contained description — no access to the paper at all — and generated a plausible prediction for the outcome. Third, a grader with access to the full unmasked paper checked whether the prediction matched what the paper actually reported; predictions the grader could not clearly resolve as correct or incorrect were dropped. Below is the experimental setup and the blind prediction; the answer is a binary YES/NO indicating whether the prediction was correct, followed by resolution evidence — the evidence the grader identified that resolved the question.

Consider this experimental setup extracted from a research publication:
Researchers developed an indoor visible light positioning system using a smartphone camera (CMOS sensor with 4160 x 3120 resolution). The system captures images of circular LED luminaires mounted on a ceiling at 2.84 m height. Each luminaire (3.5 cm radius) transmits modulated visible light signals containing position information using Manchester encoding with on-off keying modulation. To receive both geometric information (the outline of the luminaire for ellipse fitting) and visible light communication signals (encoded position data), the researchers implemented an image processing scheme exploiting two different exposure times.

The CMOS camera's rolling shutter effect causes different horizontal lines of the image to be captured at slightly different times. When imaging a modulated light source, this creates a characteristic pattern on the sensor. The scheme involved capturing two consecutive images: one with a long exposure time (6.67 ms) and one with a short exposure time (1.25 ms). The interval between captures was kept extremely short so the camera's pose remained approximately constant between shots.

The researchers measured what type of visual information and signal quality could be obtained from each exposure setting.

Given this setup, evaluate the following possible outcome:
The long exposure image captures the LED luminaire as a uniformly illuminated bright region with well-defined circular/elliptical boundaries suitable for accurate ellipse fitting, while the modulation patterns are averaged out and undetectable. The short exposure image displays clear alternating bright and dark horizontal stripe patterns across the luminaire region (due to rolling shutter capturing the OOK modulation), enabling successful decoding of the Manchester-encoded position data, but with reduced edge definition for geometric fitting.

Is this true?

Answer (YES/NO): YES